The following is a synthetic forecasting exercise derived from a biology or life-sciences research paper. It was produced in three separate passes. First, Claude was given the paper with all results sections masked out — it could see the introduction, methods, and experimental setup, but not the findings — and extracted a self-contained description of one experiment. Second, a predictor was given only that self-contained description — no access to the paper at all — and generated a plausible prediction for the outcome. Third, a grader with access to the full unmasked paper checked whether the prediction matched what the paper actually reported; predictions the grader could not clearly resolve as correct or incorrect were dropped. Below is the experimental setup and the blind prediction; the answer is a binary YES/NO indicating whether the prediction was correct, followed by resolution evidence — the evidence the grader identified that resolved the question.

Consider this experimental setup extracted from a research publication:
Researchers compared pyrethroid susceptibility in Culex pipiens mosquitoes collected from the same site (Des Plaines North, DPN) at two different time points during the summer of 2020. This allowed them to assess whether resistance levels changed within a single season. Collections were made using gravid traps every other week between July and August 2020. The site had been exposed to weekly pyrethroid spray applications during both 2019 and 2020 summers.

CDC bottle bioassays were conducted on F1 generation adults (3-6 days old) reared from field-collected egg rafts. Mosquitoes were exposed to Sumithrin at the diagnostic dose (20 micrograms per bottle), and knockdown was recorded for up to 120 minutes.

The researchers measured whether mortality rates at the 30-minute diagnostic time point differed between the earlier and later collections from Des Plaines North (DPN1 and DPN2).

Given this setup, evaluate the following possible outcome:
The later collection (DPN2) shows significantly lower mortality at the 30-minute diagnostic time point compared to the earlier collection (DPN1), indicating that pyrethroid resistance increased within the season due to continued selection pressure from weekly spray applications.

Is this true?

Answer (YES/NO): NO